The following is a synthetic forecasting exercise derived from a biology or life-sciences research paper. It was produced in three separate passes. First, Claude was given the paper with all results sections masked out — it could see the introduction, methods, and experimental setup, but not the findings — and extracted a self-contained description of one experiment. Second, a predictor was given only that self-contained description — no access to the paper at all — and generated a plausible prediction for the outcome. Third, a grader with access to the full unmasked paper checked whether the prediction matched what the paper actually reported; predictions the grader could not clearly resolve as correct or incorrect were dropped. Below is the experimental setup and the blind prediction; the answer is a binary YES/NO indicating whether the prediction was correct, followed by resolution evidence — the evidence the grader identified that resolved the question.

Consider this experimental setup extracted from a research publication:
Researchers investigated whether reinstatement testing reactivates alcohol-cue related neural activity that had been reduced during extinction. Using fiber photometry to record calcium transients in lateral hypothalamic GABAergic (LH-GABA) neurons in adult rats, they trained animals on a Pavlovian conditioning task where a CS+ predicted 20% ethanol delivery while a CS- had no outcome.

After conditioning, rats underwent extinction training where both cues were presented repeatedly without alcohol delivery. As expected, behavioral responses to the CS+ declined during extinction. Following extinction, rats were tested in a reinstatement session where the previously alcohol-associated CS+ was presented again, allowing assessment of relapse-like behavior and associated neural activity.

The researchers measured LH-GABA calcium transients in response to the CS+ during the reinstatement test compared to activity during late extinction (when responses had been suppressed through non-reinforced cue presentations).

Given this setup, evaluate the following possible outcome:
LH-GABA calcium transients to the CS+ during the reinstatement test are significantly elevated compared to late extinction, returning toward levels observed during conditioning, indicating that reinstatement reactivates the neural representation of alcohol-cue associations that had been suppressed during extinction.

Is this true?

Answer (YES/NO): NO